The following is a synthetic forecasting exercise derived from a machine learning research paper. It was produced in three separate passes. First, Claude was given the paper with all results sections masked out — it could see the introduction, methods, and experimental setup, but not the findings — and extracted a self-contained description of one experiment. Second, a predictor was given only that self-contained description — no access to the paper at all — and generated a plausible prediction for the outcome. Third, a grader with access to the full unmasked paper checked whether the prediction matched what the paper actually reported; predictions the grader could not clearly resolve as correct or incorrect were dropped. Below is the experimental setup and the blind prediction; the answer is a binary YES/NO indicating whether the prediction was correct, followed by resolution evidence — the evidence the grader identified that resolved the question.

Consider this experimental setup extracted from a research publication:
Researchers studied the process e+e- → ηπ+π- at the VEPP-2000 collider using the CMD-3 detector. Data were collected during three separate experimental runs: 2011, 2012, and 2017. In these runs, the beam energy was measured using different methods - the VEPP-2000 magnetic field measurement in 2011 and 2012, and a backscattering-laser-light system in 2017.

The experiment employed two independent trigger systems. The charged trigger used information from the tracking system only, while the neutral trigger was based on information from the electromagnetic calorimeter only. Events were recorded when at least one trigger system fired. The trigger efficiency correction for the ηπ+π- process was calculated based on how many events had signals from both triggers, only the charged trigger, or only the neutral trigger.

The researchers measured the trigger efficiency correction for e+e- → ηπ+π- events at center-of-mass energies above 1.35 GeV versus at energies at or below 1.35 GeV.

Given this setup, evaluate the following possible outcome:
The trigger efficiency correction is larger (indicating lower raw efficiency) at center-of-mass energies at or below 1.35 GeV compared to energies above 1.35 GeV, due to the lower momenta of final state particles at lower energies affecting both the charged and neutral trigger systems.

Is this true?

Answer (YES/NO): YES